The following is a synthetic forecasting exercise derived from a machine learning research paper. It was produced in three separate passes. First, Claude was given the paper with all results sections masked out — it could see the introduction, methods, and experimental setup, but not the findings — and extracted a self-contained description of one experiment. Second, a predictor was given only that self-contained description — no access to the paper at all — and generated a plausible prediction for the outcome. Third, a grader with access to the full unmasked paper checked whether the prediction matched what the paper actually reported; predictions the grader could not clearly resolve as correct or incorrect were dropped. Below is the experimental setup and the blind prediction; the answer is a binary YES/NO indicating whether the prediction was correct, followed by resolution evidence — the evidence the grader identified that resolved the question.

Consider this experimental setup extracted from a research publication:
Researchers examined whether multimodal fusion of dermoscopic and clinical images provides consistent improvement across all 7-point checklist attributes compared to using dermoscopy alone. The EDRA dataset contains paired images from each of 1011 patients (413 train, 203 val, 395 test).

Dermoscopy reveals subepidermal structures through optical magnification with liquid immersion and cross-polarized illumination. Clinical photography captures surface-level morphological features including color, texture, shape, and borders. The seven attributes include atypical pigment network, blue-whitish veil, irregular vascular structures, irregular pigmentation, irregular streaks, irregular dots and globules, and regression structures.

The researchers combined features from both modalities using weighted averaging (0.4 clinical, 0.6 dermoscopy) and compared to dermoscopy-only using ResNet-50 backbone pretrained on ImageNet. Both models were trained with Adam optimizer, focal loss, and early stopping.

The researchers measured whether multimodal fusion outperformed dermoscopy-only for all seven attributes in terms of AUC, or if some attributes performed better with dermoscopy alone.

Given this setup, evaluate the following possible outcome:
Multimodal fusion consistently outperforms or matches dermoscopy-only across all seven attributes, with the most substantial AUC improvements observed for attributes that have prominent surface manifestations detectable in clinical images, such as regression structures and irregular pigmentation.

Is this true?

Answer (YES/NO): NO